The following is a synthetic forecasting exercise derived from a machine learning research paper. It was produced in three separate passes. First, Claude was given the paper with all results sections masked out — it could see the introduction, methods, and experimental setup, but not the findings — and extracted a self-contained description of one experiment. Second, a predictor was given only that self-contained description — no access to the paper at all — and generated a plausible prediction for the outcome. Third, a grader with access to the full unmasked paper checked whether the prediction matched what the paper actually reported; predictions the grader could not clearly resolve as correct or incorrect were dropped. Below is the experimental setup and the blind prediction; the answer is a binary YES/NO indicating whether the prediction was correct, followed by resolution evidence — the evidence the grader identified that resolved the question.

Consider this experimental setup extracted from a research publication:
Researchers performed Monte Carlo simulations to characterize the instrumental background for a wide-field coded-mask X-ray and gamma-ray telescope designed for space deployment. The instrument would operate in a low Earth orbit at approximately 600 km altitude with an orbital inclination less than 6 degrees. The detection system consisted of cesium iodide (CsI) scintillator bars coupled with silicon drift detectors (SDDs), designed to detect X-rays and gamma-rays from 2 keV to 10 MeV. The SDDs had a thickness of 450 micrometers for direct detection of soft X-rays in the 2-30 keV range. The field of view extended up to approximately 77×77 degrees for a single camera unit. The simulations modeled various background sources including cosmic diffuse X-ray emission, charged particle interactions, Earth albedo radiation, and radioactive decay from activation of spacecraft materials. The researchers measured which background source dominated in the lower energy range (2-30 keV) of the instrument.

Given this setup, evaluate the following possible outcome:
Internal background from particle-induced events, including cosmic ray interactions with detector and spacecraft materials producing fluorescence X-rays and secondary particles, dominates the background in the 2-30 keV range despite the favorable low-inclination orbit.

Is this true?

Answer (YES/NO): NO